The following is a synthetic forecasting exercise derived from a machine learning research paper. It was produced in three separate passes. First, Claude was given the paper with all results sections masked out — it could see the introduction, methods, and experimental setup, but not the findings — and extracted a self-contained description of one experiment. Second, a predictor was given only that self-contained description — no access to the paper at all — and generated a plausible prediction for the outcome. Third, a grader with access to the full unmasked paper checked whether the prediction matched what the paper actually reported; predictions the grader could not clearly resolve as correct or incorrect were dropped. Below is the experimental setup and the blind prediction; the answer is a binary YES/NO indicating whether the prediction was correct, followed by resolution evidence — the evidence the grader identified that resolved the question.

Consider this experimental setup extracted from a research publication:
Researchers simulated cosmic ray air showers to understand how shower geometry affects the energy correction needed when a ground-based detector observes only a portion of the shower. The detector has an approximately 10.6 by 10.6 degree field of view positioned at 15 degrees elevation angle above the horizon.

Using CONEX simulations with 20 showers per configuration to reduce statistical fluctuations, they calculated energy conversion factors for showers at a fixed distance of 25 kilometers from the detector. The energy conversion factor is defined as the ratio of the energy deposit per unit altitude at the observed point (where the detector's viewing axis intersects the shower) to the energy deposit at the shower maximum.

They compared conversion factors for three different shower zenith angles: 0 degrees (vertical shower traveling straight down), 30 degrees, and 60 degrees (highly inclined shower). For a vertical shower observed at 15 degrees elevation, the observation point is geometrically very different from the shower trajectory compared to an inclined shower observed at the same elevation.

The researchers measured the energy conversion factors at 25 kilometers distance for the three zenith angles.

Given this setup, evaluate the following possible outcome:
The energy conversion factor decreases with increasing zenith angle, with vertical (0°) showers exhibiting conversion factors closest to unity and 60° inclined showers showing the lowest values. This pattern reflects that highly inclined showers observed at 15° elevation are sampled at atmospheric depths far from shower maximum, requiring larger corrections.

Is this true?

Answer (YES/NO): YES